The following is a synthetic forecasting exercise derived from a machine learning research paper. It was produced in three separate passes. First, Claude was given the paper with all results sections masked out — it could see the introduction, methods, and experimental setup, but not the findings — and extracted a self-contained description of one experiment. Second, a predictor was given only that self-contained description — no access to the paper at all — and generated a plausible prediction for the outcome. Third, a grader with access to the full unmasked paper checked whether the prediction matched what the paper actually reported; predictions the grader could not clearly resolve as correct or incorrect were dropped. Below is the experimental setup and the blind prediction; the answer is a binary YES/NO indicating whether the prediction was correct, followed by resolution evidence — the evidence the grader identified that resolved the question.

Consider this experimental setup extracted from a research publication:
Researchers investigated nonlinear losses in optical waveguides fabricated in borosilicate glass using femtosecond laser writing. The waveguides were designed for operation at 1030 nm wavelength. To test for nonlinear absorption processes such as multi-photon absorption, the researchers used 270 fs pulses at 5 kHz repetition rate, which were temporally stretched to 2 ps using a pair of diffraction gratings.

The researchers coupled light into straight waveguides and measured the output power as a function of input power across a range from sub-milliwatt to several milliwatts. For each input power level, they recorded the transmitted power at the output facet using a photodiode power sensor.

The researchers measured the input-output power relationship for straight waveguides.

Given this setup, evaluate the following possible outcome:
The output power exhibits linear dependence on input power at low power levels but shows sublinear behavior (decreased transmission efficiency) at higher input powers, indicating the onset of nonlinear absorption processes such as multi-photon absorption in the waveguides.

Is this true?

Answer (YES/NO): NO